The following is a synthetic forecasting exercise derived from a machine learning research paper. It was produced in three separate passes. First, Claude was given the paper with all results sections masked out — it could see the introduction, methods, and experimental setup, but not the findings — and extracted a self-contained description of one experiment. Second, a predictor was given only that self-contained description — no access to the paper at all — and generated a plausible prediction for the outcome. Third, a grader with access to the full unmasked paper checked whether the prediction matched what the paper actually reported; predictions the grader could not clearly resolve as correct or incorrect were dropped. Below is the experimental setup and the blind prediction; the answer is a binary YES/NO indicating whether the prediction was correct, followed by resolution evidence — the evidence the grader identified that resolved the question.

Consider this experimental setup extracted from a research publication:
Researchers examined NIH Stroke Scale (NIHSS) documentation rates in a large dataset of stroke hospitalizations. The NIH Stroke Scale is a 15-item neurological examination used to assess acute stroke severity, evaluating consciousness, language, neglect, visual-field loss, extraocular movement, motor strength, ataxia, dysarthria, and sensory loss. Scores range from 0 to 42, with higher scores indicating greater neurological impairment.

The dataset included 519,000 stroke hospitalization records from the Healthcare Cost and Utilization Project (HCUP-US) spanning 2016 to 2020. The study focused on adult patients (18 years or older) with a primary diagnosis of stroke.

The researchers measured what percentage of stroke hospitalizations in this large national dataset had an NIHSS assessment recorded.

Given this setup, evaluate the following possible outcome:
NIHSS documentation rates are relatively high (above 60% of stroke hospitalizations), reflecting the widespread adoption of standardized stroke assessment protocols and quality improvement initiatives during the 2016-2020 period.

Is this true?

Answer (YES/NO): NO